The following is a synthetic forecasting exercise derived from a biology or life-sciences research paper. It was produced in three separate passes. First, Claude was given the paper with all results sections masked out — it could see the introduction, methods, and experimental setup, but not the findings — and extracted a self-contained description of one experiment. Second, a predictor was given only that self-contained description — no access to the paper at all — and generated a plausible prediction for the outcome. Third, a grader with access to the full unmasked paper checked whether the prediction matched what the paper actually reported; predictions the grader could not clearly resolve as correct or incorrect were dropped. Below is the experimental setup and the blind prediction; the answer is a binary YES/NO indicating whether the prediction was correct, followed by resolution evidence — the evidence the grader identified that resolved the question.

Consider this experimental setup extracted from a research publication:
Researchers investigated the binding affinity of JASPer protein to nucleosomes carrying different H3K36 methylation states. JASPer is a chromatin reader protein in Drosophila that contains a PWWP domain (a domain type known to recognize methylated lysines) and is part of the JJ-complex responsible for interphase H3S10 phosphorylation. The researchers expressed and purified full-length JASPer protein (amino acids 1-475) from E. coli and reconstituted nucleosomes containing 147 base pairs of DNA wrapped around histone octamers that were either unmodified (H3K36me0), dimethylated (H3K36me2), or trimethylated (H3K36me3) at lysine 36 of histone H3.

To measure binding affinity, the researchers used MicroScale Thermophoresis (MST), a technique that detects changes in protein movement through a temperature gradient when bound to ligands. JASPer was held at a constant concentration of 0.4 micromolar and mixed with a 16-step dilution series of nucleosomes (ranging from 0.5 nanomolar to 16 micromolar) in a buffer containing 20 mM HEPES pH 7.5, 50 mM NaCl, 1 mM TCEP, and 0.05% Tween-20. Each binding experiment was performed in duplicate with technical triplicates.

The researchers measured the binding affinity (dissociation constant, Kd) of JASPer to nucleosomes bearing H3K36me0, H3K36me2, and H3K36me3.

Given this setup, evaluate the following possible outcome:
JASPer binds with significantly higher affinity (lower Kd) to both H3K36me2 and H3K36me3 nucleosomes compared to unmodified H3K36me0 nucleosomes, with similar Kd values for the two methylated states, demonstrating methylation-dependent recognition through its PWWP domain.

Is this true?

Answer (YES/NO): YES